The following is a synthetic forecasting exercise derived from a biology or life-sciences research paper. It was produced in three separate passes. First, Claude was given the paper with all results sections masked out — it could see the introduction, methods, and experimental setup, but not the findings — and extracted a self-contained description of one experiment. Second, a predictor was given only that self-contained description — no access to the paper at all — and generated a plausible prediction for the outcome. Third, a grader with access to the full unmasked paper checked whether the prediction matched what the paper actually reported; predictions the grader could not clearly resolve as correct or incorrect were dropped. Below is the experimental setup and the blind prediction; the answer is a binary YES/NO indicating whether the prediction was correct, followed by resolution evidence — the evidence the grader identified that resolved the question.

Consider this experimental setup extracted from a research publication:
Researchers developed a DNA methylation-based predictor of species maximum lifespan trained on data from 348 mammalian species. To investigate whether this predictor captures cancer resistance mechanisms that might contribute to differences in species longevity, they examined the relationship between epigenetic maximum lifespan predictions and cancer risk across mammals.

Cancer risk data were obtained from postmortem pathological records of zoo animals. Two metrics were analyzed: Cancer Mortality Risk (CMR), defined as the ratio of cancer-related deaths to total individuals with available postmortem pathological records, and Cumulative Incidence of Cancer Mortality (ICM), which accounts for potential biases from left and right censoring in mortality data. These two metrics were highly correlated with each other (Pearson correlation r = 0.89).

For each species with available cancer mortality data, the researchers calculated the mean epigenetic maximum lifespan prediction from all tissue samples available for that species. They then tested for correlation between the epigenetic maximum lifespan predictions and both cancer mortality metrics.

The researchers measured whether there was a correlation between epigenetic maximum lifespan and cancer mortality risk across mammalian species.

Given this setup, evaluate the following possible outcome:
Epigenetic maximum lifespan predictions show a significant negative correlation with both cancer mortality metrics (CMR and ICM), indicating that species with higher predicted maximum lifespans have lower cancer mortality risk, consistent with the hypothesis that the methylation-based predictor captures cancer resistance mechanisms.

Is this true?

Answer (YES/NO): NO